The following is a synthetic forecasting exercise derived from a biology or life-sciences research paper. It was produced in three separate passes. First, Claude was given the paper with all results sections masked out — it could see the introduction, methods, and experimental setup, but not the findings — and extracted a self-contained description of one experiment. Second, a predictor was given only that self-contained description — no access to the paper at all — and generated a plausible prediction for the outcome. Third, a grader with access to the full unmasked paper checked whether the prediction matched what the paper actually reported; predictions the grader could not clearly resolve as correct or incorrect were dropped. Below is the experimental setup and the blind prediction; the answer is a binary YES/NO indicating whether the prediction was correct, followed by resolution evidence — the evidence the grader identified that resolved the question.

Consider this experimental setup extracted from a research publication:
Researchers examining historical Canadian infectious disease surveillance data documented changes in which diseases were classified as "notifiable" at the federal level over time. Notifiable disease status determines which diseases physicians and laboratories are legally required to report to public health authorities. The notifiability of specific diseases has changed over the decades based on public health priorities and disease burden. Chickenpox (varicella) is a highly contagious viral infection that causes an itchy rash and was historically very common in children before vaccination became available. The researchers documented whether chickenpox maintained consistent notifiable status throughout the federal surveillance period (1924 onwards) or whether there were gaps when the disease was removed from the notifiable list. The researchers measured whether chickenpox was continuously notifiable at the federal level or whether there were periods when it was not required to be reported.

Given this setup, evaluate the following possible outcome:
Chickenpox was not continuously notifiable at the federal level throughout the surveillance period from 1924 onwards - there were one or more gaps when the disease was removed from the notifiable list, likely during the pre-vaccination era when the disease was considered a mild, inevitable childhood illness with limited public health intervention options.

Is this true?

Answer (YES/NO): YES